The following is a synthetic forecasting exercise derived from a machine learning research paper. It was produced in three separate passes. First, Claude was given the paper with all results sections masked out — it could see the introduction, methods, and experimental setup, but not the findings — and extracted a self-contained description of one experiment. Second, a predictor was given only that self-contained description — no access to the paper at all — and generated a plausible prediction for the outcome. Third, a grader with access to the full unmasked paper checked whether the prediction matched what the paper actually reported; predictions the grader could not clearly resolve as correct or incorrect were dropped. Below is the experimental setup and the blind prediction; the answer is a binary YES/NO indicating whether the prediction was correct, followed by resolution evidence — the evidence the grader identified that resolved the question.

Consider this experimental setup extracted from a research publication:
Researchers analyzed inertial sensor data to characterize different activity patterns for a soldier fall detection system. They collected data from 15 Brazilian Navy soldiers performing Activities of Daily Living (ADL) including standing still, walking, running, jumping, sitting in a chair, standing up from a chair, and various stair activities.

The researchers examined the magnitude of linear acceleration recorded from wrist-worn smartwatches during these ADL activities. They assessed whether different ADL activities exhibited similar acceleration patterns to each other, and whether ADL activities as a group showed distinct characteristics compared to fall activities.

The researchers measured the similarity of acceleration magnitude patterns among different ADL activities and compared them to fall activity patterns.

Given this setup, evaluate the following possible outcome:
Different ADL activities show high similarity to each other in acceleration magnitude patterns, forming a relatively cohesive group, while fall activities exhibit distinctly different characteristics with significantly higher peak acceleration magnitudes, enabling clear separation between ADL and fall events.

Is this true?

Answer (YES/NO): NO